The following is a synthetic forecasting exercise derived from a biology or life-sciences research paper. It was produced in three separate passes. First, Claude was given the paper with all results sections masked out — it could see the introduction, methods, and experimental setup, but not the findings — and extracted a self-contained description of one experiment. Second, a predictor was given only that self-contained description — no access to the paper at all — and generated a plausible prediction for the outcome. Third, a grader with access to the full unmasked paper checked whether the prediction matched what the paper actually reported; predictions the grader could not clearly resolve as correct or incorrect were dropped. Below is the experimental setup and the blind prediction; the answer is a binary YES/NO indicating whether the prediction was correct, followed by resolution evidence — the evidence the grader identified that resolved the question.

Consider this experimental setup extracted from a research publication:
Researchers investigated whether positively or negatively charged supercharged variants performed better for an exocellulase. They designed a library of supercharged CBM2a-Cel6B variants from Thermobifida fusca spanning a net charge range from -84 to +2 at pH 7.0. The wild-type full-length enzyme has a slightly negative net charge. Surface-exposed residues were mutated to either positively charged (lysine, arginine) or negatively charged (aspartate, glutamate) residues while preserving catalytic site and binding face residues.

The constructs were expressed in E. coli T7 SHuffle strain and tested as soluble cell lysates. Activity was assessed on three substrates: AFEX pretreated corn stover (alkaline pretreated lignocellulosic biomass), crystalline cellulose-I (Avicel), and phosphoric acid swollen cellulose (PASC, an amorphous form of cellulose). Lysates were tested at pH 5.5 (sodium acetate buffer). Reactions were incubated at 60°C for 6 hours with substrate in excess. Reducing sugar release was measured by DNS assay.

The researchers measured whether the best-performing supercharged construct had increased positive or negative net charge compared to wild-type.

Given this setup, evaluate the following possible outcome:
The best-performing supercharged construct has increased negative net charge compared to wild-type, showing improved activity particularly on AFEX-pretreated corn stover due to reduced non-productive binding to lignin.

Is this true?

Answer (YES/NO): NO